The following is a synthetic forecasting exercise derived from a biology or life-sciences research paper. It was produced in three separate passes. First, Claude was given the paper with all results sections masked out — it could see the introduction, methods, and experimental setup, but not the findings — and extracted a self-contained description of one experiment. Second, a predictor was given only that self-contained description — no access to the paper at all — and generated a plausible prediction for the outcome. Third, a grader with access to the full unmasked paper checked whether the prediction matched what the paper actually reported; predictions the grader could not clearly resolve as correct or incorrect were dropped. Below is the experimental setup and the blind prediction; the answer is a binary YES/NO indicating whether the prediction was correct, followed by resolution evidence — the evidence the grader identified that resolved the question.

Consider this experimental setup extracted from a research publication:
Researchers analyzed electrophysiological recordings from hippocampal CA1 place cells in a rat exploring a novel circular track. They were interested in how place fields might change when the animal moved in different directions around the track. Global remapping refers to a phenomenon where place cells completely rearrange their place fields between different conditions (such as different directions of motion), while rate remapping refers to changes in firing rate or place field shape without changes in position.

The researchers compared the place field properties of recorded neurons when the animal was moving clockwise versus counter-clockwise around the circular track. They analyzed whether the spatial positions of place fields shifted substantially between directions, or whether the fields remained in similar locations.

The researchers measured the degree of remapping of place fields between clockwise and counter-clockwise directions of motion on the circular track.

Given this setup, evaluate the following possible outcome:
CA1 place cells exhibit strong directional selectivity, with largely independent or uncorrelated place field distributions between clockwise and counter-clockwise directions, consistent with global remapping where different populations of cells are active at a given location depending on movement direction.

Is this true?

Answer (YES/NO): NO